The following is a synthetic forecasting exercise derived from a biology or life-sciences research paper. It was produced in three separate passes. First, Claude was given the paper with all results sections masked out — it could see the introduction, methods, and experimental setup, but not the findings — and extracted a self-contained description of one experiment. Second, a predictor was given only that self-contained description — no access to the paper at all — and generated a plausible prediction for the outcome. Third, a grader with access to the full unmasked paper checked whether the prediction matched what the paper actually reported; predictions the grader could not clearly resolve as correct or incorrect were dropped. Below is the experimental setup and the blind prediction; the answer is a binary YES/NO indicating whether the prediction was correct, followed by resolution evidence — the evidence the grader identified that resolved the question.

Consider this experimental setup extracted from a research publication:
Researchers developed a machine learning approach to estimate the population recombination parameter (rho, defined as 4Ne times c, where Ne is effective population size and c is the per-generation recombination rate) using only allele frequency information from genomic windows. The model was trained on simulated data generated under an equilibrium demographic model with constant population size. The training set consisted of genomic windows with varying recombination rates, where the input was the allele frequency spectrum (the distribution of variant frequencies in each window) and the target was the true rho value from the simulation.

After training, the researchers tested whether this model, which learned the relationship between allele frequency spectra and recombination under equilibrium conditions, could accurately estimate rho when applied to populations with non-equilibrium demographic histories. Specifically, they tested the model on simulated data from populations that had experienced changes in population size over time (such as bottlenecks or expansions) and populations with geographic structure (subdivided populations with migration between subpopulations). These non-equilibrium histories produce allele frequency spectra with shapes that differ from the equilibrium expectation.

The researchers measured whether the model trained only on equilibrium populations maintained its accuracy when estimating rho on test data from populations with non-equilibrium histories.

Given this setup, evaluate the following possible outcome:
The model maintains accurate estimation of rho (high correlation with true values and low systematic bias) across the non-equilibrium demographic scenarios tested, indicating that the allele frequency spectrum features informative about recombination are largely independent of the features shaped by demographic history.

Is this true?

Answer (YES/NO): YES